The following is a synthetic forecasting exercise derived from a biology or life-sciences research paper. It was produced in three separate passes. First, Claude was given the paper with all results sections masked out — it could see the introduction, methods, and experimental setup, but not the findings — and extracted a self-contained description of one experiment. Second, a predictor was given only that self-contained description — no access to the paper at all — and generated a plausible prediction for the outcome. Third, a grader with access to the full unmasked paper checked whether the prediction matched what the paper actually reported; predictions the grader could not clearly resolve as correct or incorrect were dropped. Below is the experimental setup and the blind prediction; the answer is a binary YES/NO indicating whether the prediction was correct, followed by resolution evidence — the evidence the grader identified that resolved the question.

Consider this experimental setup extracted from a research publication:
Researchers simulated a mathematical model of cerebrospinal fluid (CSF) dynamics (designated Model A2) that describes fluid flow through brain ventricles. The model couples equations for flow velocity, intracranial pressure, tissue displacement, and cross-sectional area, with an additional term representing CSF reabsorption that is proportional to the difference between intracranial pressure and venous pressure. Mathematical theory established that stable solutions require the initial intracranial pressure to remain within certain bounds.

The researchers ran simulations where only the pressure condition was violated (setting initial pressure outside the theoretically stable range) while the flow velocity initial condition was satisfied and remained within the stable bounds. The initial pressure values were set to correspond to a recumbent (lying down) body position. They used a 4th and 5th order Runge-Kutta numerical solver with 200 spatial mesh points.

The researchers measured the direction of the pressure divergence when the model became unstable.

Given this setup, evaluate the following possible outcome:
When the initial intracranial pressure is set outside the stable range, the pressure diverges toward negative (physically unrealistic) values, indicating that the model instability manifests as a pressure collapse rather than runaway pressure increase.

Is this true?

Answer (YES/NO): YES